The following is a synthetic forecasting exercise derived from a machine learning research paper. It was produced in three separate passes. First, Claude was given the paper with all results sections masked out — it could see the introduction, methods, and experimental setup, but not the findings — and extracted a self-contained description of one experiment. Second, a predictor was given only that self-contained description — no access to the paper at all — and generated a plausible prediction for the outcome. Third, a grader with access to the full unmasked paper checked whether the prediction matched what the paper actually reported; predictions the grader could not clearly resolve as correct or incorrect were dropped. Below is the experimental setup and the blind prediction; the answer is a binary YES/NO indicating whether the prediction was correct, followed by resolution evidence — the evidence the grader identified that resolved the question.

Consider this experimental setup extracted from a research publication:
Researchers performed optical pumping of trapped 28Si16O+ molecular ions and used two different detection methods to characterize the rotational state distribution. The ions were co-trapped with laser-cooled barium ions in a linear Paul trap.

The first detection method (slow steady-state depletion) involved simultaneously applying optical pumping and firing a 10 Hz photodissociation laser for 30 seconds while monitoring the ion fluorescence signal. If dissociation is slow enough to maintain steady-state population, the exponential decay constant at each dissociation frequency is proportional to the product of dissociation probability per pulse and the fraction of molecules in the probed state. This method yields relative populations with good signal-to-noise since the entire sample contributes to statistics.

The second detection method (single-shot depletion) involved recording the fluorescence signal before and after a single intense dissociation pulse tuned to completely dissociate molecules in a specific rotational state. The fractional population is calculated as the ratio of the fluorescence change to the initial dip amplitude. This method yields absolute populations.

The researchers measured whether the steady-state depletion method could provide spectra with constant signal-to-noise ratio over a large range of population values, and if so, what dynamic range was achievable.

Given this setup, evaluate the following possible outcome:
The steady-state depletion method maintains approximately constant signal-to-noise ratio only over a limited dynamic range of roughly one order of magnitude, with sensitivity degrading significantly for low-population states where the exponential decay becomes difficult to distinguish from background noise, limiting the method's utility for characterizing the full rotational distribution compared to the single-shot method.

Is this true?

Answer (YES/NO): NO